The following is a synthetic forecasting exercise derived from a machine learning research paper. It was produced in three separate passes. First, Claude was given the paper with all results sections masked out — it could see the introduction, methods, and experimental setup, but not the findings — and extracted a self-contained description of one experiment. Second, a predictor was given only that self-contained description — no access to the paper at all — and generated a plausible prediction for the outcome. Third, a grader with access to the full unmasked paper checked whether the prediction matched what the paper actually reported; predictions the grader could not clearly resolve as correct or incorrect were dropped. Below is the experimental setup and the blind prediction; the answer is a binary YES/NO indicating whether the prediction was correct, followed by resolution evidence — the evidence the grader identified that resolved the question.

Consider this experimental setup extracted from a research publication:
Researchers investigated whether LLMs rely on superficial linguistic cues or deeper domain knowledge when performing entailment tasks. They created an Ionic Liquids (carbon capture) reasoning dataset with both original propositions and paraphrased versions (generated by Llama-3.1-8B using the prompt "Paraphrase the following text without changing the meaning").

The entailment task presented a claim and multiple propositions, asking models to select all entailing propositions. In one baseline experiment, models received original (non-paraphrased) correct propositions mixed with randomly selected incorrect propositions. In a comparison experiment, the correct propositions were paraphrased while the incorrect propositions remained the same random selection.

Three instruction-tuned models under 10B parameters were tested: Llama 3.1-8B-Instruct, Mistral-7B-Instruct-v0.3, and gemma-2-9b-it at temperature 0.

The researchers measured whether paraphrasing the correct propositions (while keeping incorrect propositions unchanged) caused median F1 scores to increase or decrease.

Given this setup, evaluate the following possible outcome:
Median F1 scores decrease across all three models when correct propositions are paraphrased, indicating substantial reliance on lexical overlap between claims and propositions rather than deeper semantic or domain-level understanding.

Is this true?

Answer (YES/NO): NO